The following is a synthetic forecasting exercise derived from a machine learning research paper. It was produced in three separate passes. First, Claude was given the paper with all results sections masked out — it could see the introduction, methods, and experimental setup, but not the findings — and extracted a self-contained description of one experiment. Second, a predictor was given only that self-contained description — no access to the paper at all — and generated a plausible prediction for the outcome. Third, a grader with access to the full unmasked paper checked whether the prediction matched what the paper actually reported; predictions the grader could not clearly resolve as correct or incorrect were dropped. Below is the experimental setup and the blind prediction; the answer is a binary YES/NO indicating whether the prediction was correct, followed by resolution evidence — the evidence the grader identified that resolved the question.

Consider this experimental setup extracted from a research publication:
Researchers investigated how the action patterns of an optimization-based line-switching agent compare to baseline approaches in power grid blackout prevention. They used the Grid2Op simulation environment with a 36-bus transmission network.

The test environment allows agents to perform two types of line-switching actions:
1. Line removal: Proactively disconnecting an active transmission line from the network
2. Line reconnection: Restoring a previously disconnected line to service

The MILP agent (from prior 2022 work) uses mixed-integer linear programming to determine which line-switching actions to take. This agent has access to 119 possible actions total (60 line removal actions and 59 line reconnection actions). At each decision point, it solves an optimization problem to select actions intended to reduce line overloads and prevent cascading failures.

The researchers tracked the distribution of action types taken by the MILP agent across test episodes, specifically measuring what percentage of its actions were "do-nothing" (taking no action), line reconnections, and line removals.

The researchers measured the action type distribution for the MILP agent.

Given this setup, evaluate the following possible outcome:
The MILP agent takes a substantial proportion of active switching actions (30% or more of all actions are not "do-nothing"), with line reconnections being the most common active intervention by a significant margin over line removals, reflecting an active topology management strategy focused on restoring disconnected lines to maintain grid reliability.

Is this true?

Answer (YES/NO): NO